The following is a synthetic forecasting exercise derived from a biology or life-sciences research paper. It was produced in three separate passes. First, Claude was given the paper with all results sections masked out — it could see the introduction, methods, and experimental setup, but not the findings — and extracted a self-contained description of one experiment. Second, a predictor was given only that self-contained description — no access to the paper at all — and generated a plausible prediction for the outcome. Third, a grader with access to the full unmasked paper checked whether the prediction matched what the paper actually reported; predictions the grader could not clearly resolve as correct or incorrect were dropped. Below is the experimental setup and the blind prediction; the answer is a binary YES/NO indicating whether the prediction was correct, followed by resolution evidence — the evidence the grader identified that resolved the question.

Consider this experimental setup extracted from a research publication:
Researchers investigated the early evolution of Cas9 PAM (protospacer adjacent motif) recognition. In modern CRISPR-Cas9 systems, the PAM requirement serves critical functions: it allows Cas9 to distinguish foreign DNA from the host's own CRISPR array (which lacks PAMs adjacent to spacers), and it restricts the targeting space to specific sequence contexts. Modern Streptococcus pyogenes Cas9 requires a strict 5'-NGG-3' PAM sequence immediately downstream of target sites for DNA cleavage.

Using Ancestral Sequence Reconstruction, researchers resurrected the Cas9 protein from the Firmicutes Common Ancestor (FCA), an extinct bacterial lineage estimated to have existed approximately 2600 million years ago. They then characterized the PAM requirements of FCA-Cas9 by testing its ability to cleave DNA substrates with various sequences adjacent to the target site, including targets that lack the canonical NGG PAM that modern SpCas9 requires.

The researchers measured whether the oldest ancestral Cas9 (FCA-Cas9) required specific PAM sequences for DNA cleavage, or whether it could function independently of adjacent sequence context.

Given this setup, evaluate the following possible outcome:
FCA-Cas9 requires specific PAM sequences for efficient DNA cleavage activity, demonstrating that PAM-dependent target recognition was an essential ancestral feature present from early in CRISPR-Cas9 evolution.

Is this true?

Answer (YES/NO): NO